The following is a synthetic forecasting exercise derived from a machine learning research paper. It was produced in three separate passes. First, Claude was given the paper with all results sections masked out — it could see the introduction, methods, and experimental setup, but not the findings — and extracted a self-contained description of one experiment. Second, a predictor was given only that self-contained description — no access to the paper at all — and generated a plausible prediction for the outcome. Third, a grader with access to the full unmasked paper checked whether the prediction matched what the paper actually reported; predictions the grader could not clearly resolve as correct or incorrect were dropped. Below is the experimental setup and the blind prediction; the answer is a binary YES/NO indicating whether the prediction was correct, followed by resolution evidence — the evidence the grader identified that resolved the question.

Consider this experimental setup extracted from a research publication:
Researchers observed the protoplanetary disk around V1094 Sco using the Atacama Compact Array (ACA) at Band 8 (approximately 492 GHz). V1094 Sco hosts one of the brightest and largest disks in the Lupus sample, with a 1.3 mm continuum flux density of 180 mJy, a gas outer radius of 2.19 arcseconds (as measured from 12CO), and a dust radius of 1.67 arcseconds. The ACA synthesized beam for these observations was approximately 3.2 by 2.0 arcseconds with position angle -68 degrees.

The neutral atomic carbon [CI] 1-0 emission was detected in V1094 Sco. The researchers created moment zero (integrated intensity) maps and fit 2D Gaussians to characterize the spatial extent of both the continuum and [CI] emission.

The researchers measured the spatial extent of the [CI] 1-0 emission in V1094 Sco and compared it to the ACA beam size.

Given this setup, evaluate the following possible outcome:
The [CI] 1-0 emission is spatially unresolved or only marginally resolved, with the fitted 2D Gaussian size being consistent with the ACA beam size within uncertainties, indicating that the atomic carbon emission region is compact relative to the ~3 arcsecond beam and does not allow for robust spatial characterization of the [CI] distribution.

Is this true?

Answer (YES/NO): NO